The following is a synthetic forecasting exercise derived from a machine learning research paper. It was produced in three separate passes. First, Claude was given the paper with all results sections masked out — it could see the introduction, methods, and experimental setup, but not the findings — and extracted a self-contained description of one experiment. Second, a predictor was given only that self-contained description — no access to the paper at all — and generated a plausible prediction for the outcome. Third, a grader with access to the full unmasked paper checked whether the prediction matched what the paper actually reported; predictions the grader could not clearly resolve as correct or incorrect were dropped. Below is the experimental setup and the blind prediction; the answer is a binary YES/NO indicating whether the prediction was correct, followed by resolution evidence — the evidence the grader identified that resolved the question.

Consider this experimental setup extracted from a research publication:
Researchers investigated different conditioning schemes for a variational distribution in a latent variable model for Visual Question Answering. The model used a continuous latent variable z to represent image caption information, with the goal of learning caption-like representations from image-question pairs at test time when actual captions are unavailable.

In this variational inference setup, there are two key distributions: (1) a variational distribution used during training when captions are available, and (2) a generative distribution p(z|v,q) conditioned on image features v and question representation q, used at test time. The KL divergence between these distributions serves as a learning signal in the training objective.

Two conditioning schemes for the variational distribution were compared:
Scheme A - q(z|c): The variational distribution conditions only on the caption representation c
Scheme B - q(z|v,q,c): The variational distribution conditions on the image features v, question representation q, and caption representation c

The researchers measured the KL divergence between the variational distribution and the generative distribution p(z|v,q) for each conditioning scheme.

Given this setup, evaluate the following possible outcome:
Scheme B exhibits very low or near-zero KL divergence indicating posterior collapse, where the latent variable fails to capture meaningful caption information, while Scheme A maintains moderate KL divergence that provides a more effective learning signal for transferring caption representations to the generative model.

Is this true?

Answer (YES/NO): NO